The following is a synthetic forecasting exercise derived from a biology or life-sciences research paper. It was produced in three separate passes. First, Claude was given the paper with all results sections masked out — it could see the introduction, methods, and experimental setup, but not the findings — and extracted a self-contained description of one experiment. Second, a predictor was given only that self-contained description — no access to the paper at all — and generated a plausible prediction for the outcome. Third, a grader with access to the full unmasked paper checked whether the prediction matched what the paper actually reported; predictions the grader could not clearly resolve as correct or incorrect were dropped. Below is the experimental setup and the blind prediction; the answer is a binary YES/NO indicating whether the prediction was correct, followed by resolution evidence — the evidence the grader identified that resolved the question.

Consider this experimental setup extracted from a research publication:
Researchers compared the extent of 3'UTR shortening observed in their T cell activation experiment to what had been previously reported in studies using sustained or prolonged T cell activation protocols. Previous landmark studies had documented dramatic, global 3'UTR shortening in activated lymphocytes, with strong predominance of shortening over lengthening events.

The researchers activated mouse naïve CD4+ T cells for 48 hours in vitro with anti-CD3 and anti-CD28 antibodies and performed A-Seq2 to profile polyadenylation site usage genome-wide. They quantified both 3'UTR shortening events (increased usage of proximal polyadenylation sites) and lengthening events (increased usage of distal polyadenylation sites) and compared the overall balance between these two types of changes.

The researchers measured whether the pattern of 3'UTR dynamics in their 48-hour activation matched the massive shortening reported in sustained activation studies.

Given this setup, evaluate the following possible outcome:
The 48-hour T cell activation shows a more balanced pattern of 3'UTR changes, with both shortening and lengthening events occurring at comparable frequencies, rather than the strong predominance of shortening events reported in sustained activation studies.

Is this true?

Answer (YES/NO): YES